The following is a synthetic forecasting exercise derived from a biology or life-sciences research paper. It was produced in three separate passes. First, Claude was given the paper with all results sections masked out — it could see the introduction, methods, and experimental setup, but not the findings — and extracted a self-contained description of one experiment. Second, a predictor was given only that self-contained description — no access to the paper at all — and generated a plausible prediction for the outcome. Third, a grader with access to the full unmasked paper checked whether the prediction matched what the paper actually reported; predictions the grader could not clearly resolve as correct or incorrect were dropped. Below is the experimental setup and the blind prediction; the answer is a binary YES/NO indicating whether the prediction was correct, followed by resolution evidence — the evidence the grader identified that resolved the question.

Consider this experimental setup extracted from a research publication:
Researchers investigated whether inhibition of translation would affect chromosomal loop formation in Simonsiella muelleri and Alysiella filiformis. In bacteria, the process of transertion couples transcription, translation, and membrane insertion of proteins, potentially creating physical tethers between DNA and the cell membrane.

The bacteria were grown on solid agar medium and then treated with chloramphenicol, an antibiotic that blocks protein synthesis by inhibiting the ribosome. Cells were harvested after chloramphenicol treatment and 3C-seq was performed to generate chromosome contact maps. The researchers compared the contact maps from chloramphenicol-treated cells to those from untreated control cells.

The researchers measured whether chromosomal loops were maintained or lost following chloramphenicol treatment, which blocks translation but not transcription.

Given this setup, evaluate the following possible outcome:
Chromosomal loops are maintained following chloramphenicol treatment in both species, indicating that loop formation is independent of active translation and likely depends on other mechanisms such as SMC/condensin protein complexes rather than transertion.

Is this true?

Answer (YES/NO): NO